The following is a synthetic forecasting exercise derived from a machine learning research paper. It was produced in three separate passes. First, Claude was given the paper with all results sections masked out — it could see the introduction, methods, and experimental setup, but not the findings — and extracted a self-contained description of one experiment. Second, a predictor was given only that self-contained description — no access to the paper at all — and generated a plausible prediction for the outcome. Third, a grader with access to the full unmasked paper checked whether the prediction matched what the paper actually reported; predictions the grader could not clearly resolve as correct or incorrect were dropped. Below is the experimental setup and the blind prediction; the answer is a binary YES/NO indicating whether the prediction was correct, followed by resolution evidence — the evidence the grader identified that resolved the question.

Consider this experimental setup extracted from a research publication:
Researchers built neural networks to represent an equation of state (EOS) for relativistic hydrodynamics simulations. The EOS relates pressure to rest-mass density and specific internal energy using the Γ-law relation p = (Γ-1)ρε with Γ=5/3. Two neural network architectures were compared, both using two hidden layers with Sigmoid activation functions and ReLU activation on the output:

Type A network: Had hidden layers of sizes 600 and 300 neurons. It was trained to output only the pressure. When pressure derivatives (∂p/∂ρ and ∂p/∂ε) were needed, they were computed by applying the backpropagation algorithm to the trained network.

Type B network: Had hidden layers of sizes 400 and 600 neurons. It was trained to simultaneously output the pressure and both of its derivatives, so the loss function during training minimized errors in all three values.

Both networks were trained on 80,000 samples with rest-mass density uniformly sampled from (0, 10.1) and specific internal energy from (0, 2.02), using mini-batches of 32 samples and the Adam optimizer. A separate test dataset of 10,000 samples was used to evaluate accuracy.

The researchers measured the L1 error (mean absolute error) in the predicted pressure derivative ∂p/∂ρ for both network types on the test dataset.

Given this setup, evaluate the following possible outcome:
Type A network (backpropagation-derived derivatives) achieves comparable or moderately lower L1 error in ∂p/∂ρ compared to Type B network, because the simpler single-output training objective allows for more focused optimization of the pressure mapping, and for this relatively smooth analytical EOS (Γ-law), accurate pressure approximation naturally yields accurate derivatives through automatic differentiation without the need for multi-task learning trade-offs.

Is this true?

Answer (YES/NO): NO